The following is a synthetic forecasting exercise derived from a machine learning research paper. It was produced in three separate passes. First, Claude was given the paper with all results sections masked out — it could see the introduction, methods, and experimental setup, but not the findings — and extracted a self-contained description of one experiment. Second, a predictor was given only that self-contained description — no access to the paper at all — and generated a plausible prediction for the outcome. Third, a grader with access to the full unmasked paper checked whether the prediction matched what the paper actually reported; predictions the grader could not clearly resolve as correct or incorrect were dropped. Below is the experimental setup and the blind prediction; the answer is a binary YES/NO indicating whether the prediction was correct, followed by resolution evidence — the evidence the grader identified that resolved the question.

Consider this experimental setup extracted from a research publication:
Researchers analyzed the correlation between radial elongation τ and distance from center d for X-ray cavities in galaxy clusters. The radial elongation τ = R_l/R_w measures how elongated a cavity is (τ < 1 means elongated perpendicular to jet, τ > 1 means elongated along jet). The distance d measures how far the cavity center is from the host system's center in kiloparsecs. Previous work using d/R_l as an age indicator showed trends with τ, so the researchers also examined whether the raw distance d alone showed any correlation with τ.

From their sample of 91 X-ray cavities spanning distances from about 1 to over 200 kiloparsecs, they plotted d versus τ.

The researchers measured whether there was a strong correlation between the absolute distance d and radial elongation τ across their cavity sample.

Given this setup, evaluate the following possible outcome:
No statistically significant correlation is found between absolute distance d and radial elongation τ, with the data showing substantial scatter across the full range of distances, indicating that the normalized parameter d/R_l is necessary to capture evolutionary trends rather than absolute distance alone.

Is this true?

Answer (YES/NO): YES